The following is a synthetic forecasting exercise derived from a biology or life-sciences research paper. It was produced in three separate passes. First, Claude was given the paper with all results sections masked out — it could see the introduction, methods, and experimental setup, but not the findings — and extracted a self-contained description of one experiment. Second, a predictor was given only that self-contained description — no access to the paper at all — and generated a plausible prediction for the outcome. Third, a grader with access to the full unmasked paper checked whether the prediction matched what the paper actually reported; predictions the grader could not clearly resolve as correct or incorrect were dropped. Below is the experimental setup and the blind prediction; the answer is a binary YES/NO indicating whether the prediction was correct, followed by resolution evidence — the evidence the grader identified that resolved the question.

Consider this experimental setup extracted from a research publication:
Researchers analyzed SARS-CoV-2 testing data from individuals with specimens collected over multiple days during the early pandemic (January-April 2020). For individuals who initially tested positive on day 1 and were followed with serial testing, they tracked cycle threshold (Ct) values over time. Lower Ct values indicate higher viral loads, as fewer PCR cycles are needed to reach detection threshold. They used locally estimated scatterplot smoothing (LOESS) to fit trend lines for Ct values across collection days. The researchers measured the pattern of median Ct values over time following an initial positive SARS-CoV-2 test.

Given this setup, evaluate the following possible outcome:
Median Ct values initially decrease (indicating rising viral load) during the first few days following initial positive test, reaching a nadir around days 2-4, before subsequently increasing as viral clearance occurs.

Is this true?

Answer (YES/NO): NO